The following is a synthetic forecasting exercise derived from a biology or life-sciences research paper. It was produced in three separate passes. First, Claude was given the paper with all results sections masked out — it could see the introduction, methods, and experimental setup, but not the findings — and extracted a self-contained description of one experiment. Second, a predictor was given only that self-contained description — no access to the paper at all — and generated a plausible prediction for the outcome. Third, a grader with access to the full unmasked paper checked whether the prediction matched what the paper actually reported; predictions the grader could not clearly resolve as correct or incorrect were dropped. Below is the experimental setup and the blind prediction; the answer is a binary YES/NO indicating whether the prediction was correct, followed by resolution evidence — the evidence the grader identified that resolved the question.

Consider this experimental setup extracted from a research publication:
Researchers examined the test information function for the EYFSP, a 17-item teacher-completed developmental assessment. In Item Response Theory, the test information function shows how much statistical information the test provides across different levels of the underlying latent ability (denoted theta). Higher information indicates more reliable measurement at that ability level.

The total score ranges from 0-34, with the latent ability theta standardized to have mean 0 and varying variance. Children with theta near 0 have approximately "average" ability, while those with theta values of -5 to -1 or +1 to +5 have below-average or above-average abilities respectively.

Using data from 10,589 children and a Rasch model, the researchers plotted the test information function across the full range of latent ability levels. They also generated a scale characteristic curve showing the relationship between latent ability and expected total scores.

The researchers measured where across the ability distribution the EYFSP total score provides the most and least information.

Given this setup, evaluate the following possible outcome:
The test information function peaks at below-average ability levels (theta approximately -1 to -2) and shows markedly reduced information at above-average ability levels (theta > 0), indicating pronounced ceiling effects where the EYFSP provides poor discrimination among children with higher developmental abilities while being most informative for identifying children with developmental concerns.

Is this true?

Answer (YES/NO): NO